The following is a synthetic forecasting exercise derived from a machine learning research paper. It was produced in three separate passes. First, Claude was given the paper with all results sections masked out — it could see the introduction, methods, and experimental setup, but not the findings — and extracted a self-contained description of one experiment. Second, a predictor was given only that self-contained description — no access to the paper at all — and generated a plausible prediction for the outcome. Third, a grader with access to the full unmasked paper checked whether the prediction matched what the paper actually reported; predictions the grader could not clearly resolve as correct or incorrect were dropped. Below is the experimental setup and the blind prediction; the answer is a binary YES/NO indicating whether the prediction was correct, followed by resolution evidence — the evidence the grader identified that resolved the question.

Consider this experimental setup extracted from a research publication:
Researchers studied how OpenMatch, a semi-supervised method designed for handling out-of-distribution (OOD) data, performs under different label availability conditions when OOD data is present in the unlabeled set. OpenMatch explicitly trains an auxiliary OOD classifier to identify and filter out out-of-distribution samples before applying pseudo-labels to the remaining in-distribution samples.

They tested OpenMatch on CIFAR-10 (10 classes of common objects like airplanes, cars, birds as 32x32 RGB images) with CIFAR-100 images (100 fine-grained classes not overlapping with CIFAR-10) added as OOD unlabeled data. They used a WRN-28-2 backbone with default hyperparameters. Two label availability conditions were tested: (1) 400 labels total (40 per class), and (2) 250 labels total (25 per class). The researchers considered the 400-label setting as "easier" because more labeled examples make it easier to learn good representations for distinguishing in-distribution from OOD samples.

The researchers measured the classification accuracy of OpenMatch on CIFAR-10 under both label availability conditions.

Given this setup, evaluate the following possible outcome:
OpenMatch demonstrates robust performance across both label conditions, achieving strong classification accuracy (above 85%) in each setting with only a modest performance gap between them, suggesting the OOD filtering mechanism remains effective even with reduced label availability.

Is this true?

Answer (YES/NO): NO